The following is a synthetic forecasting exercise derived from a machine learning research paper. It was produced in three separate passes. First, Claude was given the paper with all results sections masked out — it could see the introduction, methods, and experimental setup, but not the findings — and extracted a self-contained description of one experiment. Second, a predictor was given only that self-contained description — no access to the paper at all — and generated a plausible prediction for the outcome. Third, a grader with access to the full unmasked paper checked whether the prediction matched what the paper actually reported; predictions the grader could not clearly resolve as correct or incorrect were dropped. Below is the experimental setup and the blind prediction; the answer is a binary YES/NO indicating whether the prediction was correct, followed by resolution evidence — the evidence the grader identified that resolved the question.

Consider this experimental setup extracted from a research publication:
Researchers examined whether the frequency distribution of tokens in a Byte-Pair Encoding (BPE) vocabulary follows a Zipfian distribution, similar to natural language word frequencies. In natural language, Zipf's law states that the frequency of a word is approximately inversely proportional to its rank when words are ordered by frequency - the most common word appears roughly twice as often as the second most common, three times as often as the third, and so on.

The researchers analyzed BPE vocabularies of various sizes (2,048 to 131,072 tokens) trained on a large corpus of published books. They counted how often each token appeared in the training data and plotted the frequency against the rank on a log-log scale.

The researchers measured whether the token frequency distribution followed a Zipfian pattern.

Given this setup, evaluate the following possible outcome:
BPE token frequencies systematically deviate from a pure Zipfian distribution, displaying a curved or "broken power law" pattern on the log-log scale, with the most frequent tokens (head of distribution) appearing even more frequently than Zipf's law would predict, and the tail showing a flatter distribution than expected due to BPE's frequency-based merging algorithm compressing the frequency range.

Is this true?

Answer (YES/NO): NO